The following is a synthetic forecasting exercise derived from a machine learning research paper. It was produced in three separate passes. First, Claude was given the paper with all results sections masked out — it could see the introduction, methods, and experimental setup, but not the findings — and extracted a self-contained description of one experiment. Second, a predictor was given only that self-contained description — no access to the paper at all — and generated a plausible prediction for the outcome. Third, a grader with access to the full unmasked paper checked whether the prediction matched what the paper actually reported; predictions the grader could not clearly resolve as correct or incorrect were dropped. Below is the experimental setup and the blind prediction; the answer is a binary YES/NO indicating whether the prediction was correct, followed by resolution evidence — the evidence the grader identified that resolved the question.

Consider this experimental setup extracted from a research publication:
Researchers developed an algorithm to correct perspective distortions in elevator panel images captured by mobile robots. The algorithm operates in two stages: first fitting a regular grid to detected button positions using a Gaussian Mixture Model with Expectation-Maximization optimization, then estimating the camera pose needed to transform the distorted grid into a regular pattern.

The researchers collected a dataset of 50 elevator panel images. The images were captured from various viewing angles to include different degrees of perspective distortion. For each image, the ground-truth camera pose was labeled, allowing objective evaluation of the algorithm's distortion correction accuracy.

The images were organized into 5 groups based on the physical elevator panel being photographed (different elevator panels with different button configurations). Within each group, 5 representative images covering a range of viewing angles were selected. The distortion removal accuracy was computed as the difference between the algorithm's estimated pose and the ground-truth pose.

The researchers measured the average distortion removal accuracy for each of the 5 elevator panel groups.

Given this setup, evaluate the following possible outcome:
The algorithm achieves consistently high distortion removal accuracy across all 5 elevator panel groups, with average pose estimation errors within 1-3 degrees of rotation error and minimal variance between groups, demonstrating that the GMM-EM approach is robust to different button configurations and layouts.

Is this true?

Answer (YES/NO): NO